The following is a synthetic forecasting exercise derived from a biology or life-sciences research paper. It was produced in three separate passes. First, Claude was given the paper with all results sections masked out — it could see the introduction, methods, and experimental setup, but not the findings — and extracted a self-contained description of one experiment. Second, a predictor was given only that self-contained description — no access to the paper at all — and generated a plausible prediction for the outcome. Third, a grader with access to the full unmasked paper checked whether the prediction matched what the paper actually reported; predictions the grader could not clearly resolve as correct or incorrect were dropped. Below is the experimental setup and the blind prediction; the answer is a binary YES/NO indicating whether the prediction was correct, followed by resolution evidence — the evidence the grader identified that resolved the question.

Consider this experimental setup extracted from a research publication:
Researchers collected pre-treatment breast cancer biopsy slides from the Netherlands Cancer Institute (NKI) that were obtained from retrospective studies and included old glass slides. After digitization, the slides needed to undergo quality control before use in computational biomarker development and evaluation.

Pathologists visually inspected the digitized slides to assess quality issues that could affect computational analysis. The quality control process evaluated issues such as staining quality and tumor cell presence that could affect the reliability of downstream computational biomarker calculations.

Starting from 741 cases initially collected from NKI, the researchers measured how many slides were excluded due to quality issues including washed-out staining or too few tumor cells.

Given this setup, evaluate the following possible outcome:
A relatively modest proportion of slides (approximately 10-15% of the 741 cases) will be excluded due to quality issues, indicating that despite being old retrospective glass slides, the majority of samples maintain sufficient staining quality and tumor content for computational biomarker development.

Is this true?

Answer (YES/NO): YES